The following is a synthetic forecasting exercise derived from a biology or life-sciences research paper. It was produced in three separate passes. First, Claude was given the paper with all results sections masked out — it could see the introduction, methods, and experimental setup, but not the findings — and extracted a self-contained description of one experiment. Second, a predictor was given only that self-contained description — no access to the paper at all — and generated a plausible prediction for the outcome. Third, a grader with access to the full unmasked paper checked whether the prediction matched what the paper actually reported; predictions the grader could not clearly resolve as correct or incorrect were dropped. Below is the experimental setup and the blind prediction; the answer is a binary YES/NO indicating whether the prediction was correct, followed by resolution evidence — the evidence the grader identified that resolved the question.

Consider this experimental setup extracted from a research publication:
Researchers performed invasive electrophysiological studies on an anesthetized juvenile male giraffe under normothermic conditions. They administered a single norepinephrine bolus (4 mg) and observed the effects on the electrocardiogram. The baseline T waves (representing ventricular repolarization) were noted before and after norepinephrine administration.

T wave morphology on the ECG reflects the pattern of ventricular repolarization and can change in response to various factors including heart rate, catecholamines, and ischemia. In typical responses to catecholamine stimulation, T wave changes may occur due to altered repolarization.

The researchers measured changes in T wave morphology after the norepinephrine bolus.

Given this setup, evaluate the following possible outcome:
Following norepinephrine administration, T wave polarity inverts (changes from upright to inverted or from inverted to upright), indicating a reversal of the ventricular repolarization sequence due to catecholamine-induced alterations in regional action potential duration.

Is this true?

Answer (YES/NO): NO